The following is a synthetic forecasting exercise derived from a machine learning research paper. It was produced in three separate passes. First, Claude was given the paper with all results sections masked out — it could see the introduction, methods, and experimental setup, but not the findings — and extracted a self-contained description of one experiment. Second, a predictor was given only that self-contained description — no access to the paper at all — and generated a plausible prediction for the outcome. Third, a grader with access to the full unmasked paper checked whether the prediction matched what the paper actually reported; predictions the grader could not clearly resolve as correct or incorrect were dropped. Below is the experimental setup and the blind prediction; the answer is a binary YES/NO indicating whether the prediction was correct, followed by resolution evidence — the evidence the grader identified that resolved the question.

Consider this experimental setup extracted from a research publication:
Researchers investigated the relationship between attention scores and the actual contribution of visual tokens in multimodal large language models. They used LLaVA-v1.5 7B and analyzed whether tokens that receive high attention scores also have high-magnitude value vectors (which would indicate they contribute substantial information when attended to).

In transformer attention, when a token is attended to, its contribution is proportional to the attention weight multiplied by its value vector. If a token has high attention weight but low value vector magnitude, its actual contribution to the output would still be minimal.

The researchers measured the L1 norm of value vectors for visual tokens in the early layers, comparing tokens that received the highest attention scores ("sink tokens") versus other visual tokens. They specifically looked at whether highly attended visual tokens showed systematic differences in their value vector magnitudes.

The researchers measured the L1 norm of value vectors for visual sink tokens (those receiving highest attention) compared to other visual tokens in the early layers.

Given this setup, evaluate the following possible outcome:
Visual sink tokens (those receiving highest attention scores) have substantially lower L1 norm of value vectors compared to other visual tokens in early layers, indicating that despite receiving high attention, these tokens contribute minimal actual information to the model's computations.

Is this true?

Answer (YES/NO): YES